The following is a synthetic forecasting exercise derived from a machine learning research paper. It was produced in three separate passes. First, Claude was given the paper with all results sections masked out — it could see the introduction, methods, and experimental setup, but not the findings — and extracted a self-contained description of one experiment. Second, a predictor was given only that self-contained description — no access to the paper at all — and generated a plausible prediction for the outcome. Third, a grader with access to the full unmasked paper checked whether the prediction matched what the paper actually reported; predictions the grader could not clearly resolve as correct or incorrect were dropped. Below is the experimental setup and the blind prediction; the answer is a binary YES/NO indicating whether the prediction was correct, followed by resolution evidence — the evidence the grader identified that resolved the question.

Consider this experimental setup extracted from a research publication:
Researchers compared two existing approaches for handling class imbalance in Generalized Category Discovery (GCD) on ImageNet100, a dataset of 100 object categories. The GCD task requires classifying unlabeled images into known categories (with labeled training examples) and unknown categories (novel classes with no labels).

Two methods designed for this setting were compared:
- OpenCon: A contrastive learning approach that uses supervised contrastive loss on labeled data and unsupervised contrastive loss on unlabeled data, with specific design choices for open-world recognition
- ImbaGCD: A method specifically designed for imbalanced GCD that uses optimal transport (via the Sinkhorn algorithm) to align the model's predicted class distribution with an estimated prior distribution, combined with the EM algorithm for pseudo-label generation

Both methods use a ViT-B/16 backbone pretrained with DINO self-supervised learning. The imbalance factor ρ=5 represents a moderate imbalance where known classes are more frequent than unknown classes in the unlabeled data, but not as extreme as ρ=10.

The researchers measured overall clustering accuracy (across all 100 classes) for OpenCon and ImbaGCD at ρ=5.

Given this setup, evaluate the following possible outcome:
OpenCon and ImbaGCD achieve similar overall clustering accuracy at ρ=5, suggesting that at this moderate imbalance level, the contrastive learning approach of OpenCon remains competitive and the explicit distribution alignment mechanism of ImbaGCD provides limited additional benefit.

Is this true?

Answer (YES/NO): YES